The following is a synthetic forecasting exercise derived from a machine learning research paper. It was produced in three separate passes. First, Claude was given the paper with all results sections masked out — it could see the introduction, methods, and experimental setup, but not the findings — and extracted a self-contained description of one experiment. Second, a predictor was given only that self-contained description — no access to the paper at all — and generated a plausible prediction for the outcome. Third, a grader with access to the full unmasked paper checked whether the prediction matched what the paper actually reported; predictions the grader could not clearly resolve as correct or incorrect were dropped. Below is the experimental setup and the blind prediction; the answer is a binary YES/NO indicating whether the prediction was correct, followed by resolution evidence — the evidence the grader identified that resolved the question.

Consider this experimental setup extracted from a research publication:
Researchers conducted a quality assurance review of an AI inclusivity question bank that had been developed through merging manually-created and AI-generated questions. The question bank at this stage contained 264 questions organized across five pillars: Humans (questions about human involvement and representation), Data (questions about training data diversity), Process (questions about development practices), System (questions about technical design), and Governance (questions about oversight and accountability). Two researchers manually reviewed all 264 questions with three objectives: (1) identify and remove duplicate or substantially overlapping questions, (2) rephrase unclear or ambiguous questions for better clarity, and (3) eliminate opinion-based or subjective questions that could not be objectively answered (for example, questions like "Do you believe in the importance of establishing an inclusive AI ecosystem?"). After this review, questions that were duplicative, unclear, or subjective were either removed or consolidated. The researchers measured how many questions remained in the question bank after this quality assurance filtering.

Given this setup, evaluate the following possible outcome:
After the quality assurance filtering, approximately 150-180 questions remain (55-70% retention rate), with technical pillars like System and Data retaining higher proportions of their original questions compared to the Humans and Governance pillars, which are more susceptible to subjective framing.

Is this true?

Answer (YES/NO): NO